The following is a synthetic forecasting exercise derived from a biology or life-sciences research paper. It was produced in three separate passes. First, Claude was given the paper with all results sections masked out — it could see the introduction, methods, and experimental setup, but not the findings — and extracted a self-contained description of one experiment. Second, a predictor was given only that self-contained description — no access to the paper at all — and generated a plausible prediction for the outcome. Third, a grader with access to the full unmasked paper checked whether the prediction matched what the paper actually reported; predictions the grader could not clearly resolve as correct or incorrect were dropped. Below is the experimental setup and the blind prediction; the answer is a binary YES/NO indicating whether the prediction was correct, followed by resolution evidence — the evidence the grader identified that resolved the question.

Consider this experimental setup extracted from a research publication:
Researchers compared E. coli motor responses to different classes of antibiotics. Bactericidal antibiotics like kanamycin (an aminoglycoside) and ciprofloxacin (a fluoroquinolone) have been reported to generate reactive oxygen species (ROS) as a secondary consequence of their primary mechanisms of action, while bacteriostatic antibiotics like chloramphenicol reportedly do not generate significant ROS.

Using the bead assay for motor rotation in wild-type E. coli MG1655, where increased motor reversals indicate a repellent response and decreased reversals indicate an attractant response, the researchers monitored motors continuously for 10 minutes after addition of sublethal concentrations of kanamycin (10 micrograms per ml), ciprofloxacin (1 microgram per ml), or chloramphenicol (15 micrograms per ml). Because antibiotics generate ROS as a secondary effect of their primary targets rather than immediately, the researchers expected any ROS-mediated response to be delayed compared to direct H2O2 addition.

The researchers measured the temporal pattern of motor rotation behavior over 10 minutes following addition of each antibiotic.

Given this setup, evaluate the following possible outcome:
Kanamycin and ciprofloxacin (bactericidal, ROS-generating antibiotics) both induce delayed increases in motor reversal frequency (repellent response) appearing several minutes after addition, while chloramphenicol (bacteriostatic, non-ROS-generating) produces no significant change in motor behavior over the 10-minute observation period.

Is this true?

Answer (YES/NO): YES